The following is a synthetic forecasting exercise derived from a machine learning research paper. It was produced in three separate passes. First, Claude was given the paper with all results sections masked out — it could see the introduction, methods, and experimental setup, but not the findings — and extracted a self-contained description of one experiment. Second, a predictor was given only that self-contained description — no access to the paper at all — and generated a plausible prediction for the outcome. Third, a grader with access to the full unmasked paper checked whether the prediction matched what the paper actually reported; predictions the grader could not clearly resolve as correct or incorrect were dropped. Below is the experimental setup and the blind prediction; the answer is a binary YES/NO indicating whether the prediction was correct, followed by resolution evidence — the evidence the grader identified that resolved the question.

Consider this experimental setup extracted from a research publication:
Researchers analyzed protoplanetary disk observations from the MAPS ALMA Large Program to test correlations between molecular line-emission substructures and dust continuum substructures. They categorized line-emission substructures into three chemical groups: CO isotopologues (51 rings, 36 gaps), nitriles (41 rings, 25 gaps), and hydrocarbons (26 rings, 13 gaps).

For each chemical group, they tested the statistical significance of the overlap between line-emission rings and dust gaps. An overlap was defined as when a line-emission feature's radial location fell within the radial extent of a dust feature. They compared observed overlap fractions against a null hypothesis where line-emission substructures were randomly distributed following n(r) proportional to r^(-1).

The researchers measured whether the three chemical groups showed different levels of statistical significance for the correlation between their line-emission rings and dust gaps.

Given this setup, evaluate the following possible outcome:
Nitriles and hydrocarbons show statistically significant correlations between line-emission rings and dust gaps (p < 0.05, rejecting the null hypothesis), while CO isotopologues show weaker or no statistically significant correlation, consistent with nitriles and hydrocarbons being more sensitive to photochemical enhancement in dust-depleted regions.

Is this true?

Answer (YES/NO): NO